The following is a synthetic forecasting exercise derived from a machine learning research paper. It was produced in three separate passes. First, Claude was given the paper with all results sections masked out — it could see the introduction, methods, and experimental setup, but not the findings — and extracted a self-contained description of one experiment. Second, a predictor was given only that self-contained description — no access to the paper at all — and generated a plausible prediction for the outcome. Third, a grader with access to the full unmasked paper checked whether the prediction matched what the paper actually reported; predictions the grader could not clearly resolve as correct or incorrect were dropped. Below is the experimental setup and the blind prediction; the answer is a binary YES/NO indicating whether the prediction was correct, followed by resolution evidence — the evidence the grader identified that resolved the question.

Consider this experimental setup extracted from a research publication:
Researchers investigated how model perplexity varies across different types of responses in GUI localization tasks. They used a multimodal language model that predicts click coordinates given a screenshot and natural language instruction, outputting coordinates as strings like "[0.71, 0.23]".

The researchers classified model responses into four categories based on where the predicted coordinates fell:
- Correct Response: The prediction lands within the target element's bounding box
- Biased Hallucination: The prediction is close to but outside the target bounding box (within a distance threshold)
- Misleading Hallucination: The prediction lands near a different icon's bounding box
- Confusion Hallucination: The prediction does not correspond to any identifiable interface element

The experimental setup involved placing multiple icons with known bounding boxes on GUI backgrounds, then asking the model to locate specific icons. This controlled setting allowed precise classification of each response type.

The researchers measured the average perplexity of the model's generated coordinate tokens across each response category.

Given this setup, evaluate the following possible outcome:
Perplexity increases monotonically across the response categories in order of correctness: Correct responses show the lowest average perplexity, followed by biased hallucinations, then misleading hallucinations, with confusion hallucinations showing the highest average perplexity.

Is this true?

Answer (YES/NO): YES